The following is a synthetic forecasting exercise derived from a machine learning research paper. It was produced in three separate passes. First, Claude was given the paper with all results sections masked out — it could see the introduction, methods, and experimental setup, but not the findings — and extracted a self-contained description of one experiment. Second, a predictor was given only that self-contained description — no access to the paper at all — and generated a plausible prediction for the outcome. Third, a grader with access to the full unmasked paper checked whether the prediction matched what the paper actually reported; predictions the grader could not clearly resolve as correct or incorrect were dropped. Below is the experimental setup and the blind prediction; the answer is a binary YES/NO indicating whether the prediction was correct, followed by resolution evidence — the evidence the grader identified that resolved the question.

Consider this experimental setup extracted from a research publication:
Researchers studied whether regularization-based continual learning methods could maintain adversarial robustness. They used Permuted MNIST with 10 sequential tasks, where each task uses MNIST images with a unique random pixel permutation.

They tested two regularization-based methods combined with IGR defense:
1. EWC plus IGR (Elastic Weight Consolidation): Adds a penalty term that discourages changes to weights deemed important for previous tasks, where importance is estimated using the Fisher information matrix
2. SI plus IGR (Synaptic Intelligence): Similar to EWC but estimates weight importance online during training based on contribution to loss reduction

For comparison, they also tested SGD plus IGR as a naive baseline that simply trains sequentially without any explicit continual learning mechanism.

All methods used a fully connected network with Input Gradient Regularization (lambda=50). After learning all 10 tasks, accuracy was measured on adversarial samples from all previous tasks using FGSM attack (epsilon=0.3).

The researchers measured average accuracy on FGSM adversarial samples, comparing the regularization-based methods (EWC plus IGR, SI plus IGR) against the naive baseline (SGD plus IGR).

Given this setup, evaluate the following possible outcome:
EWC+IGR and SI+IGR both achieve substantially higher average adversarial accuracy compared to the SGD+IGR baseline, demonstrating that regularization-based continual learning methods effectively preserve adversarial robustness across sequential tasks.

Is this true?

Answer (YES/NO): NO